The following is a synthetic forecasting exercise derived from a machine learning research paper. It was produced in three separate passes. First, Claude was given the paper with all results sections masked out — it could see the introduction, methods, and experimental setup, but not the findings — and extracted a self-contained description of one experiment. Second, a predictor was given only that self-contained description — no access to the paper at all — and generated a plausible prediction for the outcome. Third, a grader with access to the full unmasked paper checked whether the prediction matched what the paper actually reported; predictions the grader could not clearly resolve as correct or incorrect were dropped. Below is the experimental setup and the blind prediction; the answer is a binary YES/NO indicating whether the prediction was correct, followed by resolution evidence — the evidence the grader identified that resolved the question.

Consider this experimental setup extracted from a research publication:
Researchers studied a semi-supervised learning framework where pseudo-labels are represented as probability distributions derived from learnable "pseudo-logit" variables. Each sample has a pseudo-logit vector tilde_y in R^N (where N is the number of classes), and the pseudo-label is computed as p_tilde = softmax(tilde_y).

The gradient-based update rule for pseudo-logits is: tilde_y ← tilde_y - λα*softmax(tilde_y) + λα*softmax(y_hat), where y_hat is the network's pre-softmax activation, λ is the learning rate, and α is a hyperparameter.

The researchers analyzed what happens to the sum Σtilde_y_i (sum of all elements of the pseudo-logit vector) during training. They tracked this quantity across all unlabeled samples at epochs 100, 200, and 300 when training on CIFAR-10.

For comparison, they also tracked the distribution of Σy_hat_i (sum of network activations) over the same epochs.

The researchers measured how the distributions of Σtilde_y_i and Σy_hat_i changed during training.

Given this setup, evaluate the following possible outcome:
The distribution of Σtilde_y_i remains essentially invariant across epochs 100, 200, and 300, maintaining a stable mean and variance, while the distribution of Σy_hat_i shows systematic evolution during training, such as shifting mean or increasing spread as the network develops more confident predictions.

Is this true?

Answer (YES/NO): NO